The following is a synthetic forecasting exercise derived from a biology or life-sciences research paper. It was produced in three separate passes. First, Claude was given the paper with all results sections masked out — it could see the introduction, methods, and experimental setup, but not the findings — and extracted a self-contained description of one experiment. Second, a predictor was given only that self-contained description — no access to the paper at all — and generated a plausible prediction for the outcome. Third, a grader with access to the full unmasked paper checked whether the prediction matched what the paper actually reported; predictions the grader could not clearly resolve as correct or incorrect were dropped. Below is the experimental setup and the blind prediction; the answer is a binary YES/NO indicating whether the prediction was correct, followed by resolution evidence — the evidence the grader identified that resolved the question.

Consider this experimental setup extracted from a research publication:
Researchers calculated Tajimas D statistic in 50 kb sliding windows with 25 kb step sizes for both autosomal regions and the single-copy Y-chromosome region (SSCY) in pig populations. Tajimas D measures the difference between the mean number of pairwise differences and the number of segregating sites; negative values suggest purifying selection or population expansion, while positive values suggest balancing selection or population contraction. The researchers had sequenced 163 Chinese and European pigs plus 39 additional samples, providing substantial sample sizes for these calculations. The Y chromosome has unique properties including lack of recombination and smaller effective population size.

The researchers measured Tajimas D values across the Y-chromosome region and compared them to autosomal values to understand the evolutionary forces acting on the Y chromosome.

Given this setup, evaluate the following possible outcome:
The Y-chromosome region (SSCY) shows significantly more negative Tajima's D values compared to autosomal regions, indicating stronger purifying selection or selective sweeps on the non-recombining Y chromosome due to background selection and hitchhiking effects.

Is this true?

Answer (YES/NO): NO